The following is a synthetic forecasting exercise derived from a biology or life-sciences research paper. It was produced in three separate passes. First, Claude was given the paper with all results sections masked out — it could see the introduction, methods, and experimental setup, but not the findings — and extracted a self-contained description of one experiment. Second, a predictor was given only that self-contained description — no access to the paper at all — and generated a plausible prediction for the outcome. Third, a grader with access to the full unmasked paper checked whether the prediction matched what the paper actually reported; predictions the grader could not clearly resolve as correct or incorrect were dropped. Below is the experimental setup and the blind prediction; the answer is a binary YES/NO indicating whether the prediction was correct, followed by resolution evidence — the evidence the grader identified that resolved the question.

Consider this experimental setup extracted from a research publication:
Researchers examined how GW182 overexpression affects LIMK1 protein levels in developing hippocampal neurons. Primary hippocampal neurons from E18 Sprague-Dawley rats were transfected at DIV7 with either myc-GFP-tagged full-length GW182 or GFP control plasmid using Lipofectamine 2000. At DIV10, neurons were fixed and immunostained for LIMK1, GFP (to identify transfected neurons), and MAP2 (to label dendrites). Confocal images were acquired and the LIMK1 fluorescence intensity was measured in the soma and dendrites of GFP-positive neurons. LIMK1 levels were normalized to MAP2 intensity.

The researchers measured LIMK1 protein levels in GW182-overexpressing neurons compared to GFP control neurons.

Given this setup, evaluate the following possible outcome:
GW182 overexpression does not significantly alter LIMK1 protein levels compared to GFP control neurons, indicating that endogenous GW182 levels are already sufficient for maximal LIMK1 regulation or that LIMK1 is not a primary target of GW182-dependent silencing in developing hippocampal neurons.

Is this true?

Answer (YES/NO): NO